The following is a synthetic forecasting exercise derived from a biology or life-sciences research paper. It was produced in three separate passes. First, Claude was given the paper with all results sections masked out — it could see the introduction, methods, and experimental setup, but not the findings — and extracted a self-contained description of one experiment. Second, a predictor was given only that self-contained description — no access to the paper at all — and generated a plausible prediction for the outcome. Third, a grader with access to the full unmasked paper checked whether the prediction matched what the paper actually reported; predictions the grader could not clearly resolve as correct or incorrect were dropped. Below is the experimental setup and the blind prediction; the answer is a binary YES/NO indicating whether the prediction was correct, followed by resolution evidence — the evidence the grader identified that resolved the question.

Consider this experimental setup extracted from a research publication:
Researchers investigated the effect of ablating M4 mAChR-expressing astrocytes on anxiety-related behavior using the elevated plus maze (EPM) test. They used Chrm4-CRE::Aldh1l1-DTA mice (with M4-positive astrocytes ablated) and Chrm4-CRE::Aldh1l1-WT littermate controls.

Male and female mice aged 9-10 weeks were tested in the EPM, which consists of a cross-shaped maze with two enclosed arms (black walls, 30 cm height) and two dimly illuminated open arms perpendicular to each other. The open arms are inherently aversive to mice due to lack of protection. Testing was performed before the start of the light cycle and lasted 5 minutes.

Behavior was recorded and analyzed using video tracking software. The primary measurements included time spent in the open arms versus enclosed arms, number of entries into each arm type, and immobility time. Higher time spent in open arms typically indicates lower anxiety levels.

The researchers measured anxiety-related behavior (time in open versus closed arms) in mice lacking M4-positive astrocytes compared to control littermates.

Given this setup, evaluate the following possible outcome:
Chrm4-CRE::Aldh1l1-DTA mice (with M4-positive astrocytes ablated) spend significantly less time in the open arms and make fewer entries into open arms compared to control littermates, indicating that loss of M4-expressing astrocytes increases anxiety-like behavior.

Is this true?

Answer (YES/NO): NO